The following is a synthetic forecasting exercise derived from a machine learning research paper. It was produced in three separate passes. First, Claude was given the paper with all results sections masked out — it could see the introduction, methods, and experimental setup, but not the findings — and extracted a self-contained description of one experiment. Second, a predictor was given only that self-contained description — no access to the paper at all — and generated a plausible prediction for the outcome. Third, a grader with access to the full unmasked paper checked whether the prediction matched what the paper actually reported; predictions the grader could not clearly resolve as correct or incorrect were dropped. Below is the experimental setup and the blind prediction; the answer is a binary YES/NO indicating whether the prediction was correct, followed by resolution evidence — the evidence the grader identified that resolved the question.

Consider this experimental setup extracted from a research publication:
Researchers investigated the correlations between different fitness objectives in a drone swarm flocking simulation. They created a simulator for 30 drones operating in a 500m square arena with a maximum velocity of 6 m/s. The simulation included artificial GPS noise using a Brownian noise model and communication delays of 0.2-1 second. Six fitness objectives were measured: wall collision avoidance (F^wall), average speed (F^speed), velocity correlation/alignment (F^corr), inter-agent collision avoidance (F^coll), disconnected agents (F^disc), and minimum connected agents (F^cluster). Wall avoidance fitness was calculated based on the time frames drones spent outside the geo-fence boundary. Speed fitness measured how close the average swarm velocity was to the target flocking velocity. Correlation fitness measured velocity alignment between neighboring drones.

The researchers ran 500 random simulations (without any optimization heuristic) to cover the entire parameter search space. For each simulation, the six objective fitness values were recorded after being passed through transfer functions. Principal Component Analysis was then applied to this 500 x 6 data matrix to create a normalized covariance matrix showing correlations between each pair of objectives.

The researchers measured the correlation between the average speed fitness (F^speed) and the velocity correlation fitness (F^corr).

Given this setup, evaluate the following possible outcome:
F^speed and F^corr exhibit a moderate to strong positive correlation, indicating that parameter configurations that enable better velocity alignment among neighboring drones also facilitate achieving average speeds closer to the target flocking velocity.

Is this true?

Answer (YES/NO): NO